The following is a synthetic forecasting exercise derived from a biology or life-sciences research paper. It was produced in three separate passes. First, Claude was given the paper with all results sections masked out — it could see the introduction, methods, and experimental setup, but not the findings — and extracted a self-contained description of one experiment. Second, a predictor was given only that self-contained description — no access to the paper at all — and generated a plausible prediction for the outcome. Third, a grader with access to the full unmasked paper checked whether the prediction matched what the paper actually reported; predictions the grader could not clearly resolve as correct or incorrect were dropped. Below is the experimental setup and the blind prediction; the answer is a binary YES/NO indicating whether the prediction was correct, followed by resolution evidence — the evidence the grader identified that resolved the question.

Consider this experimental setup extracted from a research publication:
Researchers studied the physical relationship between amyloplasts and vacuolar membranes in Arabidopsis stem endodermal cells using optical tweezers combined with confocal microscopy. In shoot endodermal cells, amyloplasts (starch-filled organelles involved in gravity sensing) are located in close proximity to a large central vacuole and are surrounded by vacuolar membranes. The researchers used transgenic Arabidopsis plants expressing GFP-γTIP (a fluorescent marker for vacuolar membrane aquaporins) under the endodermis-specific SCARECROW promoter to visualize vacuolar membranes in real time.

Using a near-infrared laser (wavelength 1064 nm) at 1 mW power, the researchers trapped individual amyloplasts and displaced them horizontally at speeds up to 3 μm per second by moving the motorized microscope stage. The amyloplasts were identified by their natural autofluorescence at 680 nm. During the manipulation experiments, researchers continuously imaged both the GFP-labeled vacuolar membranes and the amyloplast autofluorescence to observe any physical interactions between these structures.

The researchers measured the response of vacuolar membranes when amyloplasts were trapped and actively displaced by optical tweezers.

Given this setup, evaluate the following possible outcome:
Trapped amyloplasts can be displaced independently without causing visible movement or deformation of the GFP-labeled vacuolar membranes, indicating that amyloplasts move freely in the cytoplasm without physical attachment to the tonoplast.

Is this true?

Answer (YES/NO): NO